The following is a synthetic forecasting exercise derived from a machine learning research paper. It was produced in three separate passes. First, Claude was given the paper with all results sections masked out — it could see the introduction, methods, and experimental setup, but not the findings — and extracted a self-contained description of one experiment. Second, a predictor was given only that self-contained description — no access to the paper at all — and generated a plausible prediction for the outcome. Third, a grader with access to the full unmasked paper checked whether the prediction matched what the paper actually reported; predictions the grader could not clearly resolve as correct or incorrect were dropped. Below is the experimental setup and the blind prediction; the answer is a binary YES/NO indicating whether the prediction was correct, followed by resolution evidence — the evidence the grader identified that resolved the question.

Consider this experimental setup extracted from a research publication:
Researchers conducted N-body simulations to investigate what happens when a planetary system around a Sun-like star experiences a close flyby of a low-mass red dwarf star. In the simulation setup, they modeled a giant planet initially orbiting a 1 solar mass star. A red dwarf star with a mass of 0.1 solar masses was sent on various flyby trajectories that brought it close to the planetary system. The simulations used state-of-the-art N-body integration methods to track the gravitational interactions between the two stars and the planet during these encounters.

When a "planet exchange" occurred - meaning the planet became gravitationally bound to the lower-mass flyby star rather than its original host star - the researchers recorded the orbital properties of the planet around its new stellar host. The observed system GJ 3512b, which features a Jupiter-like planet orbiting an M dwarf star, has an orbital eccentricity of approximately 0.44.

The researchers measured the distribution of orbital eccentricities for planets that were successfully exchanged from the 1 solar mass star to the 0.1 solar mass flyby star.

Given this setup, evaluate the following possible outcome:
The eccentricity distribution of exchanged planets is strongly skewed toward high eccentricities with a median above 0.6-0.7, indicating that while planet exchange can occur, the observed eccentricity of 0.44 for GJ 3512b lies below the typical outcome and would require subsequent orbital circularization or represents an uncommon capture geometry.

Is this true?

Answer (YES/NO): NO